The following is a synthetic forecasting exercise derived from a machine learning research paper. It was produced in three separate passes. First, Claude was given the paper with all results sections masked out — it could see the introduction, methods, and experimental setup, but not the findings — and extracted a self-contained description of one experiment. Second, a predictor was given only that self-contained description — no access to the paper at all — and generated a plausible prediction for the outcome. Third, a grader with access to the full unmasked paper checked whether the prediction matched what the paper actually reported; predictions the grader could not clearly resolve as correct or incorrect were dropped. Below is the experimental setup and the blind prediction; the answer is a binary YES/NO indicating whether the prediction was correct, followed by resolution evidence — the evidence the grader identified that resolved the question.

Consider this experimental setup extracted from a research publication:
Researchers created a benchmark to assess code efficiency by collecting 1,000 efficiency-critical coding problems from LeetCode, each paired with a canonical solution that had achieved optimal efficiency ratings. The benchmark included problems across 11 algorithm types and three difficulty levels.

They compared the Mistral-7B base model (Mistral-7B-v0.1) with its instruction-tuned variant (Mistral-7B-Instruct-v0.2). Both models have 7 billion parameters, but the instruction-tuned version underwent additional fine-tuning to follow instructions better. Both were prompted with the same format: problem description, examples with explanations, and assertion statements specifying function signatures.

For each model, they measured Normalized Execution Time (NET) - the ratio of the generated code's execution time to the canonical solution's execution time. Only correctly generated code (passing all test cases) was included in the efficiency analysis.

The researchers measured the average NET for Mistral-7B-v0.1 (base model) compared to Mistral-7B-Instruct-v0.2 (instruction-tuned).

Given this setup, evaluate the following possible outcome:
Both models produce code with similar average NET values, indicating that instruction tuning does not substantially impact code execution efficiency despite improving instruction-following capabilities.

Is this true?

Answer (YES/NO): NO